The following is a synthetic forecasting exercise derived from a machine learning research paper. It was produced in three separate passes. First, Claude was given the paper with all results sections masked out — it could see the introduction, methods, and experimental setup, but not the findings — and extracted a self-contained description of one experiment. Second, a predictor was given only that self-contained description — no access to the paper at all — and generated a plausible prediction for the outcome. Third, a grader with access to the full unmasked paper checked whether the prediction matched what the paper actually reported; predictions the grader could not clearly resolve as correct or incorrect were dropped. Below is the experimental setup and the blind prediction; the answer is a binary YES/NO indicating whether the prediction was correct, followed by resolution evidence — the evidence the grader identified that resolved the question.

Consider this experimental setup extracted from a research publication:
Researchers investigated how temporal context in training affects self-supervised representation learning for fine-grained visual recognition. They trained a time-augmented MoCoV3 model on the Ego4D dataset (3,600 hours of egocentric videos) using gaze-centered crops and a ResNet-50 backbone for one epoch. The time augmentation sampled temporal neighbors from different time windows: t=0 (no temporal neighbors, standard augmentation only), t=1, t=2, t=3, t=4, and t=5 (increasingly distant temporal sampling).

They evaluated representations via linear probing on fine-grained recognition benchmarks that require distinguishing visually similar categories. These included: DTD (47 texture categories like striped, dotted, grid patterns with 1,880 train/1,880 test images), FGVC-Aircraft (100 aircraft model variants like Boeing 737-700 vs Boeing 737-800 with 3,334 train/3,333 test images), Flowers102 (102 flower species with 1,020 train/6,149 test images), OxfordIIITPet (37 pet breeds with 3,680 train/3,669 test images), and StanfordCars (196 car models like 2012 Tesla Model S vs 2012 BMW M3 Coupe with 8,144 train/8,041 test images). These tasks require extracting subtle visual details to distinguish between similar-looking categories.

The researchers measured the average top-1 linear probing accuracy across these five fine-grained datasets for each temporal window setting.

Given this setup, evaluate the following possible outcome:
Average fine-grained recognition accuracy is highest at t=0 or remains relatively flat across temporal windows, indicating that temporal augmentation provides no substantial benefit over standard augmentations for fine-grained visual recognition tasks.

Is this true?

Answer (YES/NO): NO